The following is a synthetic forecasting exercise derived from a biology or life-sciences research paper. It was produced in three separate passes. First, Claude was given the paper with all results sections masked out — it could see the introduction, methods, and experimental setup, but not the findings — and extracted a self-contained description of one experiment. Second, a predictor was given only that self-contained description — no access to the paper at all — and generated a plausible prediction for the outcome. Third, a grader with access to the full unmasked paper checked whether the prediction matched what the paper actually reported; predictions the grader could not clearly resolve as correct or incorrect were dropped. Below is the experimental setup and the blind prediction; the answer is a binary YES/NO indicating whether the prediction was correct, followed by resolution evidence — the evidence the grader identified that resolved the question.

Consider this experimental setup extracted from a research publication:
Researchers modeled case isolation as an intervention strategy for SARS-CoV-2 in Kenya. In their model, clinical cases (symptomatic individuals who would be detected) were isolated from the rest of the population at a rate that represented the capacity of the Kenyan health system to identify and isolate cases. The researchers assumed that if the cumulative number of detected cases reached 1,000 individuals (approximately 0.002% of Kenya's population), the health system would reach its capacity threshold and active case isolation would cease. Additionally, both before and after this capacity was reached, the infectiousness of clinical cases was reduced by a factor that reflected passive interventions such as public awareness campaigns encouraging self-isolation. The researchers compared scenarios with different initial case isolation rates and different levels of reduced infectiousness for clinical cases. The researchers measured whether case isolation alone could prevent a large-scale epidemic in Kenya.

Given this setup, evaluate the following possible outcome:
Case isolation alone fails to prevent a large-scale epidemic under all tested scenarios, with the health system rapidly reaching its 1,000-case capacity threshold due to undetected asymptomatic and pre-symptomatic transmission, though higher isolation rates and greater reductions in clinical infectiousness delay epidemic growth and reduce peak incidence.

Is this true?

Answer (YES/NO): NO